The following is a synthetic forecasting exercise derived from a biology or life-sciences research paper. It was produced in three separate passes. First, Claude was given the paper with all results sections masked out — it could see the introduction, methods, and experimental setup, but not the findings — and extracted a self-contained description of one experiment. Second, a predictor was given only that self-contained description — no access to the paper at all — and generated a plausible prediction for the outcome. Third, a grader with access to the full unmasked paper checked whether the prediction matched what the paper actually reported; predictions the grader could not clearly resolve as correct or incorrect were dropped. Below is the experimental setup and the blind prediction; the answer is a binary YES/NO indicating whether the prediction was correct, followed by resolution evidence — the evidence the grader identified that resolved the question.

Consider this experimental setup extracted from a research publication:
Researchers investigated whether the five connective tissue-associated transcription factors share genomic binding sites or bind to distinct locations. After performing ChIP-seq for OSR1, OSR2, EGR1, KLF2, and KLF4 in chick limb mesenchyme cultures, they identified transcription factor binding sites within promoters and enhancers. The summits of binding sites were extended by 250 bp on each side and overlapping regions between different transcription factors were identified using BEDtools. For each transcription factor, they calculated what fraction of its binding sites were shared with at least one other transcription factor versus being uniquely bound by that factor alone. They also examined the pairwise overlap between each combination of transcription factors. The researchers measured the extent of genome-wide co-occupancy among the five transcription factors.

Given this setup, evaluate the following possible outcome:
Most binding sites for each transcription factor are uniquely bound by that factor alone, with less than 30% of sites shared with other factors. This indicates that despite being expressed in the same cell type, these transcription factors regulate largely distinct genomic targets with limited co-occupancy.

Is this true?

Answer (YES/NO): NO